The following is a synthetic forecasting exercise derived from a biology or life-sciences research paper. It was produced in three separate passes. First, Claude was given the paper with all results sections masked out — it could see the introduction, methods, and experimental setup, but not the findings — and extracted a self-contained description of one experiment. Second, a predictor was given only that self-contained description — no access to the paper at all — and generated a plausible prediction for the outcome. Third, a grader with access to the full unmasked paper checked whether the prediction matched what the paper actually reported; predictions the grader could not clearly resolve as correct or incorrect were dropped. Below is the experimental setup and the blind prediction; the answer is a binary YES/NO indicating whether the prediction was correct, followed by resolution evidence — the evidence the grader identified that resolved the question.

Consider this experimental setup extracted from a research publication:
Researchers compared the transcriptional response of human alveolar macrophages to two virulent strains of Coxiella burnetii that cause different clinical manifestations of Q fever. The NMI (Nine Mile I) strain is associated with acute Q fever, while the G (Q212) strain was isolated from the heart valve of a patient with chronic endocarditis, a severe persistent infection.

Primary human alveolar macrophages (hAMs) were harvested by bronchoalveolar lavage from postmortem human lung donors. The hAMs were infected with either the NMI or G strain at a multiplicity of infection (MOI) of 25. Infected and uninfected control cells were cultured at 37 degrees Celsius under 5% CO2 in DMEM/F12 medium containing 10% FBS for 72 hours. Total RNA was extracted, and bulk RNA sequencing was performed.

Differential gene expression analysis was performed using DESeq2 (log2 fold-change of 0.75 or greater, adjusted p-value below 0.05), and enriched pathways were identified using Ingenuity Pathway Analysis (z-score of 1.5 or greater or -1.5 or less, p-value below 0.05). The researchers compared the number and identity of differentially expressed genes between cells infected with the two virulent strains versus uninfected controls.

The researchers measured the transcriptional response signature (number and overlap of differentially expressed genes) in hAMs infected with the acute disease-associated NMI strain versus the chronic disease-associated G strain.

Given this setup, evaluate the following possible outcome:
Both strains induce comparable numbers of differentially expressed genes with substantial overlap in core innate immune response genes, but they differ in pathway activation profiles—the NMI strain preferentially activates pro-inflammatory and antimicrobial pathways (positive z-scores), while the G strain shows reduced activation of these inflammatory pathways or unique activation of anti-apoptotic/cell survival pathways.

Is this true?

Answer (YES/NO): NO